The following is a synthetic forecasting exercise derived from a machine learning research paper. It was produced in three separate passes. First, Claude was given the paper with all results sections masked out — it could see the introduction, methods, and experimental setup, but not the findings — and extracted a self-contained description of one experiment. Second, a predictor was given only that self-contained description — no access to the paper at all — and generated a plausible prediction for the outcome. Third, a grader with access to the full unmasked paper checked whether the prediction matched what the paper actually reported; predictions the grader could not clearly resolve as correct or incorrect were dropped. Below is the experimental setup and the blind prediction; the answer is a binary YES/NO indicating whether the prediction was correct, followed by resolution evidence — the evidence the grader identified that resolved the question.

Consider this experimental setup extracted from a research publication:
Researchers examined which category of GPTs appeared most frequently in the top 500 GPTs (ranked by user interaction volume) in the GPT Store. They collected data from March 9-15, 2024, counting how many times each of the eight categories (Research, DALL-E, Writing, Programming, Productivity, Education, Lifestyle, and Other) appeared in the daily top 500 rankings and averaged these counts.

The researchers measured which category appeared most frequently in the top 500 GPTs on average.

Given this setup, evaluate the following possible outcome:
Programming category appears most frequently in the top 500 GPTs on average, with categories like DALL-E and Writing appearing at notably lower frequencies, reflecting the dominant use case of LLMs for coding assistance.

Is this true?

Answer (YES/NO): NO